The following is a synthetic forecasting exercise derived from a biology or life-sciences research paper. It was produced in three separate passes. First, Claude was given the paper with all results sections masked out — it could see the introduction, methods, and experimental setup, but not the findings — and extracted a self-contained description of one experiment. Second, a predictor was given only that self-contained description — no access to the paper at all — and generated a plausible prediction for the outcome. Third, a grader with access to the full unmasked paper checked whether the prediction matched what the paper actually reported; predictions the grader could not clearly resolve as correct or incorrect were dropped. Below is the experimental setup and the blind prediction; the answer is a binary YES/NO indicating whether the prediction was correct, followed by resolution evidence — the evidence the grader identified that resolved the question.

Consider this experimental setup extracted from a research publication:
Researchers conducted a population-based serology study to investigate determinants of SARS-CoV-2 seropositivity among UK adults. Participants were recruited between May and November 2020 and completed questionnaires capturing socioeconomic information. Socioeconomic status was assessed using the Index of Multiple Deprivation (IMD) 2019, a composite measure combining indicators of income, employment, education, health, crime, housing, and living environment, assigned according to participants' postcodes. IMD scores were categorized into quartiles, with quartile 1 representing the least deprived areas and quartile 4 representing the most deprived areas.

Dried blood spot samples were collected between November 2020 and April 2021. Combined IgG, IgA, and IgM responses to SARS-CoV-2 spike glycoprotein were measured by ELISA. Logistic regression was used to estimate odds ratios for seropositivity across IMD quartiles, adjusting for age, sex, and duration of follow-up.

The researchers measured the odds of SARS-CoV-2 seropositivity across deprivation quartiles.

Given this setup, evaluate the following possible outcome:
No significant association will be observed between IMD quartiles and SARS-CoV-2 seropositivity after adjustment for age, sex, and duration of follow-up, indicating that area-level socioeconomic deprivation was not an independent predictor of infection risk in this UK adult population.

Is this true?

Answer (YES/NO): YES